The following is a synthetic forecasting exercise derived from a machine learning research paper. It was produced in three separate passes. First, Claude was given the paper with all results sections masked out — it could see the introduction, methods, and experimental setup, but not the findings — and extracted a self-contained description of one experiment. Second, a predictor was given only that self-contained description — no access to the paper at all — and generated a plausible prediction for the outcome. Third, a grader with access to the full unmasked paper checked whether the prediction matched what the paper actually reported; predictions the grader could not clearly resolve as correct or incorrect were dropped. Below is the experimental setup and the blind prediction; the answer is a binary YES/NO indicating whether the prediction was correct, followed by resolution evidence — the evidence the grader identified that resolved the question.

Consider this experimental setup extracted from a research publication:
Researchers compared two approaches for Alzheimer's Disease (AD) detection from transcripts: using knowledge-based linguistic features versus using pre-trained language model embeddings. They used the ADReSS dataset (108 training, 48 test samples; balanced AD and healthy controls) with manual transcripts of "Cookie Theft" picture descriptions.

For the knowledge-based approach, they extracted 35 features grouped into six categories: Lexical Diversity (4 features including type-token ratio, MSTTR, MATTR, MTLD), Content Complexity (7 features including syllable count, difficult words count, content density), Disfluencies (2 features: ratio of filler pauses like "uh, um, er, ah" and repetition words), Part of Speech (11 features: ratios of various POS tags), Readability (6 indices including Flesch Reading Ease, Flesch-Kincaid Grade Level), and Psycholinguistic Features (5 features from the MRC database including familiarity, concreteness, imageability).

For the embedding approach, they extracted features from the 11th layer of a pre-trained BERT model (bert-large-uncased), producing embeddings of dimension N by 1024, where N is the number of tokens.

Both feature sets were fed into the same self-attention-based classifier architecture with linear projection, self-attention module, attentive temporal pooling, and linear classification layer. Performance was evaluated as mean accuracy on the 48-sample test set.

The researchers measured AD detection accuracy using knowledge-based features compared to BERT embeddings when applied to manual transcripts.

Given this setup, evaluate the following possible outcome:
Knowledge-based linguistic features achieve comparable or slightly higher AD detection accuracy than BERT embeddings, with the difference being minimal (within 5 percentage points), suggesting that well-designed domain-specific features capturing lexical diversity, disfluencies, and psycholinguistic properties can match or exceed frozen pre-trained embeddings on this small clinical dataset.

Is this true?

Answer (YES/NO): NO